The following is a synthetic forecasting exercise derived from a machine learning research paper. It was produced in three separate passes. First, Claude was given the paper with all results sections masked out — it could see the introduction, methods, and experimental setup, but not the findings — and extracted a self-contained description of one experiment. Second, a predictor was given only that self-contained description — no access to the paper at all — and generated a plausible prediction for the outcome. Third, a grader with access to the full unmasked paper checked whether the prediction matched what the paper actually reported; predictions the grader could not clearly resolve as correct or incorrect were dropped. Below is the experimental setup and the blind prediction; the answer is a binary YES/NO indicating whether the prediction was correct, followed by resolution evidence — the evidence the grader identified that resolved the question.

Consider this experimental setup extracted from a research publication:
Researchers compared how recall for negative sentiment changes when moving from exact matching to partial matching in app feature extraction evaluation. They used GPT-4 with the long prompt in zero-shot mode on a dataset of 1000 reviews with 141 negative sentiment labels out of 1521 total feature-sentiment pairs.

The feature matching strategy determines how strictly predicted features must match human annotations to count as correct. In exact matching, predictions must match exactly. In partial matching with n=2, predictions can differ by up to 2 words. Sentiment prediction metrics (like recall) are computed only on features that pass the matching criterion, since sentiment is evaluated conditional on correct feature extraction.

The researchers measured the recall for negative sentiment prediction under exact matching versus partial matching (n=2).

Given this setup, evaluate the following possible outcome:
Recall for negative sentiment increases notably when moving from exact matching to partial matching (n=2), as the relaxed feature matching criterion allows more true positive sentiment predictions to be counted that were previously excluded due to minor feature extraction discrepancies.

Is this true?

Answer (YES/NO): NO